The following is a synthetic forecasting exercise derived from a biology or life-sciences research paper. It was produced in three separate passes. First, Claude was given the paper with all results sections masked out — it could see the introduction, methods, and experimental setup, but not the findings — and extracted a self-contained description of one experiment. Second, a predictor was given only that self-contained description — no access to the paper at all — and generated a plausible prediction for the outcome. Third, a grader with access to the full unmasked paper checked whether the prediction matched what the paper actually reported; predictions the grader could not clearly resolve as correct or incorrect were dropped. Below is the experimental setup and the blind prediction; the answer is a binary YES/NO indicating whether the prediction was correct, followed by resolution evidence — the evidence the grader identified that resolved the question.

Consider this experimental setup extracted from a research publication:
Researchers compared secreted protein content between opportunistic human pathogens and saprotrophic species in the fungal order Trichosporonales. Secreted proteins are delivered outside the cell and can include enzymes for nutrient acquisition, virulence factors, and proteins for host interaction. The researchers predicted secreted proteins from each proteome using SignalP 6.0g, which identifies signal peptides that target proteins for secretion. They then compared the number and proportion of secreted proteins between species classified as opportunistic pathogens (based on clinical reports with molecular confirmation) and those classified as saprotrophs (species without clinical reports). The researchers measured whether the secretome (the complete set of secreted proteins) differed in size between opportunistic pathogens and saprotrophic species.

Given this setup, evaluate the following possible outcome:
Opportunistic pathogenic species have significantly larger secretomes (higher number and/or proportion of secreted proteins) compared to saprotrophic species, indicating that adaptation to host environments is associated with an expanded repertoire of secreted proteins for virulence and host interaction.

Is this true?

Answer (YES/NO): NO